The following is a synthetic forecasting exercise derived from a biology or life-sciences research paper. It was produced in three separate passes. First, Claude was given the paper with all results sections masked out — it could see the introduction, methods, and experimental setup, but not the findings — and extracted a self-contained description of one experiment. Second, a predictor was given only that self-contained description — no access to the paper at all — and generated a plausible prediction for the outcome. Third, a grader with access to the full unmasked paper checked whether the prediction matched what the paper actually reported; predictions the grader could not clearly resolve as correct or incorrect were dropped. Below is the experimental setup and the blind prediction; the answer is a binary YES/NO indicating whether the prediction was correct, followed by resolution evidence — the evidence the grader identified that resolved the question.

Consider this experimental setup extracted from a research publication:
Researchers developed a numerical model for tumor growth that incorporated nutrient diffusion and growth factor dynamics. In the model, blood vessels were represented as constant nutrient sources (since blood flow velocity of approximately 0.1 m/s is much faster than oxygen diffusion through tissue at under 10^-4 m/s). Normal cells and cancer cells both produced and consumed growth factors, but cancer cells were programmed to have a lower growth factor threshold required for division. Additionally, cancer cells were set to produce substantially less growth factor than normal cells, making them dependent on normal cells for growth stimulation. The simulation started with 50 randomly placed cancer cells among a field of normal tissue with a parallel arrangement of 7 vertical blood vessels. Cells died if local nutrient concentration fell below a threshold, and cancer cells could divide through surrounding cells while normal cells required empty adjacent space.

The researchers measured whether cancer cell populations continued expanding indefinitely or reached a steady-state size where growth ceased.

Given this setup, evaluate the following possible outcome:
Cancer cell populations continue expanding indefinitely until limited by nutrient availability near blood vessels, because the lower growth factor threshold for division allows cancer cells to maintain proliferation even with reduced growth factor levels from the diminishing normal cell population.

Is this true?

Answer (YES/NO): YES